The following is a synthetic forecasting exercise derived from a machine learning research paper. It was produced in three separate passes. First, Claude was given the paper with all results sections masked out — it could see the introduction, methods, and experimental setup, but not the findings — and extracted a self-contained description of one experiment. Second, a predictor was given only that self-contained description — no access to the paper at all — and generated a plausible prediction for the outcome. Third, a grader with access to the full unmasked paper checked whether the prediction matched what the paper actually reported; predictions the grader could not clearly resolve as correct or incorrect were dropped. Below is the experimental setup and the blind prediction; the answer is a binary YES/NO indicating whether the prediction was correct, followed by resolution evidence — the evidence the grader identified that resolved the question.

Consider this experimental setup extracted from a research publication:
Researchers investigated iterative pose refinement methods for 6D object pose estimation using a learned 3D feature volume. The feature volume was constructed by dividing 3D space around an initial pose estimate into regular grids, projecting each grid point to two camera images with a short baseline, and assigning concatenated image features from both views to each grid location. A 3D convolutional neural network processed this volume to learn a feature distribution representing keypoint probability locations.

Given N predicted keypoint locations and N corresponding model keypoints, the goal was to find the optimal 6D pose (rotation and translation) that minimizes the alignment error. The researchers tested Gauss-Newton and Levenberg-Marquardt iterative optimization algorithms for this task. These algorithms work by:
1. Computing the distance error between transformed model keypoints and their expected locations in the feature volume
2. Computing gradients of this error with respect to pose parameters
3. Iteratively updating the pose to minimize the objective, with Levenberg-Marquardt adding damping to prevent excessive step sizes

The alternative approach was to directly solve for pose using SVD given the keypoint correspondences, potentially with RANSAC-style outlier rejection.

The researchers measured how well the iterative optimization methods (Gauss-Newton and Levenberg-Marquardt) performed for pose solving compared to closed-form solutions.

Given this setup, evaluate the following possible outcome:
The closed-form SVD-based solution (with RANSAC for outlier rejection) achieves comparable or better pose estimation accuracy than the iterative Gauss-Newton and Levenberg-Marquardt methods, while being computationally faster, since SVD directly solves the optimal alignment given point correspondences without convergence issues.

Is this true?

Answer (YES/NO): NO